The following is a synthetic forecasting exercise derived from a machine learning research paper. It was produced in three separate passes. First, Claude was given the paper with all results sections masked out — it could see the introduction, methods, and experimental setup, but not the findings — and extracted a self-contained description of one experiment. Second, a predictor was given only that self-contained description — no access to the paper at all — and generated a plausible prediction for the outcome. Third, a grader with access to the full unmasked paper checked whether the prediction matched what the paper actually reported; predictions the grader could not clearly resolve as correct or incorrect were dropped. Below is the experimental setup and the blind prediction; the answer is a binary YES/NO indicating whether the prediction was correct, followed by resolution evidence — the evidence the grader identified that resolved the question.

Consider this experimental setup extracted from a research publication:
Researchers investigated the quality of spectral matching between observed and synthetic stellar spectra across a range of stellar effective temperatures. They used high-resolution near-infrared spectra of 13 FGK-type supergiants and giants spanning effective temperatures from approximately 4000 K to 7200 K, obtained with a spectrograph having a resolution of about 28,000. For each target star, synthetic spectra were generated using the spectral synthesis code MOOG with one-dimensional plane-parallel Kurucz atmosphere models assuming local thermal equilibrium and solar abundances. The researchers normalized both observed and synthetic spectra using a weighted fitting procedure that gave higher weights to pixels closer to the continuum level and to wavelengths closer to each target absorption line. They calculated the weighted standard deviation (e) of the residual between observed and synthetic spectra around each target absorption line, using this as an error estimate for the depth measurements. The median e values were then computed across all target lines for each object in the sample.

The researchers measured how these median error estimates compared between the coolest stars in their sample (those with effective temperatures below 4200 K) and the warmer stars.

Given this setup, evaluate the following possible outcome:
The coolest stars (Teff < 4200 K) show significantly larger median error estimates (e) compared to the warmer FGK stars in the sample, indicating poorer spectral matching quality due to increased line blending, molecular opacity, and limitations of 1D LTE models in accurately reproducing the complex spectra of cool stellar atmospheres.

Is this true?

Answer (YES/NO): YES